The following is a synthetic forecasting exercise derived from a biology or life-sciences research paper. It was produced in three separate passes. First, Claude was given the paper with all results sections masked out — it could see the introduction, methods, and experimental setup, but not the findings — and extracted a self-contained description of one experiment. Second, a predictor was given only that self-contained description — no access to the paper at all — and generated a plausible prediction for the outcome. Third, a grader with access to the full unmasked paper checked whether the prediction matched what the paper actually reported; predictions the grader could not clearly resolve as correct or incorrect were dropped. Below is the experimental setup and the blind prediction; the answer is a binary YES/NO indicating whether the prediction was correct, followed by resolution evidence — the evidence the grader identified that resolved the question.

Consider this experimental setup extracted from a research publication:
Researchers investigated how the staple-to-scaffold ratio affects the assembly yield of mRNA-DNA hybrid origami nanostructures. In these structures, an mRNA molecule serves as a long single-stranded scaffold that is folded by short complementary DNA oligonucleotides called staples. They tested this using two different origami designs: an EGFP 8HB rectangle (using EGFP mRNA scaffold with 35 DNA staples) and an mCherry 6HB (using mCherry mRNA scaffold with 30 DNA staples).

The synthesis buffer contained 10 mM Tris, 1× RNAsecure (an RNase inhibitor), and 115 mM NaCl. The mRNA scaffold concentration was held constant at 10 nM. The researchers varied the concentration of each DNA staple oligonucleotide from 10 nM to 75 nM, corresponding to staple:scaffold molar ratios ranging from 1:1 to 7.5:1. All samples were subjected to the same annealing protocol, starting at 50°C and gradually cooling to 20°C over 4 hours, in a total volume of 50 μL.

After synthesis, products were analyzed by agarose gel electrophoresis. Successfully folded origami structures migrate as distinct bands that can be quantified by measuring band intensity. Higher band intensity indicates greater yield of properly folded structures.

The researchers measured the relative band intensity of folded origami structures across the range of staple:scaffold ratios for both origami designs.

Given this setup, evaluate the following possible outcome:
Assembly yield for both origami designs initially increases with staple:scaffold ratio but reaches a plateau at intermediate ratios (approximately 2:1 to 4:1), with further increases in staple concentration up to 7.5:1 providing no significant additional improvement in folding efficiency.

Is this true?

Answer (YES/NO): YES